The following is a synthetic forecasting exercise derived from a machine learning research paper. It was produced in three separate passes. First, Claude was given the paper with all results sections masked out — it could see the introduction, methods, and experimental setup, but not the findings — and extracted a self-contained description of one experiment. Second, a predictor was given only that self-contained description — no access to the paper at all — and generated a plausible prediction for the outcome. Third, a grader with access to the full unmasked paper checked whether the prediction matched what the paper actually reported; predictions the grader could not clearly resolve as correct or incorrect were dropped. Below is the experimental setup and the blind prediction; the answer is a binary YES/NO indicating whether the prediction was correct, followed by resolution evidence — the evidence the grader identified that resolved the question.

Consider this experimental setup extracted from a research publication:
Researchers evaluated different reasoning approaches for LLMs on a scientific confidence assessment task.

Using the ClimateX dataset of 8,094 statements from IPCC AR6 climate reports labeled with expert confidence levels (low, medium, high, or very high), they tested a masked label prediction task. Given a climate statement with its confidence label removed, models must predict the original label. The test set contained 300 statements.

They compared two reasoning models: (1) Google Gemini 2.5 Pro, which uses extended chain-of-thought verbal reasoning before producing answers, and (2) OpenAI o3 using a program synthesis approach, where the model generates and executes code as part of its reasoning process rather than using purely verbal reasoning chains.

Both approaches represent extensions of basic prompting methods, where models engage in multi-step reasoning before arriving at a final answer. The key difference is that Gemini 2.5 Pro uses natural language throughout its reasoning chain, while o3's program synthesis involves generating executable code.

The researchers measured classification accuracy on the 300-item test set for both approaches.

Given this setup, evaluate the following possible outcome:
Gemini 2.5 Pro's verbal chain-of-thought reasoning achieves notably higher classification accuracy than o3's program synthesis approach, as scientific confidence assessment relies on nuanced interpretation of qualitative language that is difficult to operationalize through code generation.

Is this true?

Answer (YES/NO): YES